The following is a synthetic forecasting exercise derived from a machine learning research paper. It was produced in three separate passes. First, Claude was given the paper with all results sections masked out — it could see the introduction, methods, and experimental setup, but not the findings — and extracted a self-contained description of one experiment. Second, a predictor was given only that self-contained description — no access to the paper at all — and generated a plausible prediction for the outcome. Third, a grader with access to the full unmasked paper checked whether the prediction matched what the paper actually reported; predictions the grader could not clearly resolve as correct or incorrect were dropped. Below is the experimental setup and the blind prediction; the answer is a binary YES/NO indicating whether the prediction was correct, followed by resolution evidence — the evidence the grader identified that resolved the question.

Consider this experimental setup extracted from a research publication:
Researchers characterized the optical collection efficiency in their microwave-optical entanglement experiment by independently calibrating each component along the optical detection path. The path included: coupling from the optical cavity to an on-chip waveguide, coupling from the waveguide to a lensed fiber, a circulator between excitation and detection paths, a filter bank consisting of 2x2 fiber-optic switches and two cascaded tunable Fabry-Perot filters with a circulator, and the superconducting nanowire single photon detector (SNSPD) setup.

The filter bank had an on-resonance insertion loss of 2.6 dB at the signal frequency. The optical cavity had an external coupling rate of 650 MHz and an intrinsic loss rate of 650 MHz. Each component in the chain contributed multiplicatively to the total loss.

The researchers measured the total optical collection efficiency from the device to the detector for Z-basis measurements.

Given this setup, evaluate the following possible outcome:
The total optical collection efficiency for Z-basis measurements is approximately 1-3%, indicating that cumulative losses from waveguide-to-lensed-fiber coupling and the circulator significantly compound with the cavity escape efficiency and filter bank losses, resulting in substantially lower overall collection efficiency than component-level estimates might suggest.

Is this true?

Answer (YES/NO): NO